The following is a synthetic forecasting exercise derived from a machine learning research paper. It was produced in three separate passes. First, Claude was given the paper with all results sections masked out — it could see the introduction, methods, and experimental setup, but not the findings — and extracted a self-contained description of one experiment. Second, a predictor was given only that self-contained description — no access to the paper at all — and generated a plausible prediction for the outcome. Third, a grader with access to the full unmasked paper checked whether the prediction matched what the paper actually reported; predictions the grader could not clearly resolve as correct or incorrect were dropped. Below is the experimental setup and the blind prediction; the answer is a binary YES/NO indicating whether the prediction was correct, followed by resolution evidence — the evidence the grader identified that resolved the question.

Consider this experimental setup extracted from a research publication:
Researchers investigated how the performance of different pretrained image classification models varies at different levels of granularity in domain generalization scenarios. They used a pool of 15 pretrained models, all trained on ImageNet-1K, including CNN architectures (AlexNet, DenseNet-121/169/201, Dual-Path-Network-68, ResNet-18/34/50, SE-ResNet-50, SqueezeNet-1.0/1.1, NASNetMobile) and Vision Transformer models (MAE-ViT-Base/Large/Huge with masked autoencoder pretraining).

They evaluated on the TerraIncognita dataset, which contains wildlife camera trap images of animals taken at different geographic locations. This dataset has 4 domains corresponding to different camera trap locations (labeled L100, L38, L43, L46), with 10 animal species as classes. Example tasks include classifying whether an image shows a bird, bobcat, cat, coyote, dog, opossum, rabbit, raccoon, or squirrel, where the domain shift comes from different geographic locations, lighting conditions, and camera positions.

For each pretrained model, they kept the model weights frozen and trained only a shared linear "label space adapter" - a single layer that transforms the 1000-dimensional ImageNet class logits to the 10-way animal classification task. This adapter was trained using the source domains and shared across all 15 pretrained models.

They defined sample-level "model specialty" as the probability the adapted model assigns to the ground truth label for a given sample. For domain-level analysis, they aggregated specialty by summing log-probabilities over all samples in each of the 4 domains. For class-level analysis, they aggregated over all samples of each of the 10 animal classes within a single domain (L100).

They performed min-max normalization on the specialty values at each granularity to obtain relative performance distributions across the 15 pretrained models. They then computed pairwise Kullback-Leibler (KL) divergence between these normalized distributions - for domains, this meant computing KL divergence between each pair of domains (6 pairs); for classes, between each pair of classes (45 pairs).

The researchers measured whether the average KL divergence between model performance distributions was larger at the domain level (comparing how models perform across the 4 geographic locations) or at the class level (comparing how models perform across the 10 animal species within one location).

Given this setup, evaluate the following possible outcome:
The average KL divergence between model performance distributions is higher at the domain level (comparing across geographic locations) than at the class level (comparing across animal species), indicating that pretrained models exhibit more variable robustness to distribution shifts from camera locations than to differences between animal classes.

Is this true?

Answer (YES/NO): NO